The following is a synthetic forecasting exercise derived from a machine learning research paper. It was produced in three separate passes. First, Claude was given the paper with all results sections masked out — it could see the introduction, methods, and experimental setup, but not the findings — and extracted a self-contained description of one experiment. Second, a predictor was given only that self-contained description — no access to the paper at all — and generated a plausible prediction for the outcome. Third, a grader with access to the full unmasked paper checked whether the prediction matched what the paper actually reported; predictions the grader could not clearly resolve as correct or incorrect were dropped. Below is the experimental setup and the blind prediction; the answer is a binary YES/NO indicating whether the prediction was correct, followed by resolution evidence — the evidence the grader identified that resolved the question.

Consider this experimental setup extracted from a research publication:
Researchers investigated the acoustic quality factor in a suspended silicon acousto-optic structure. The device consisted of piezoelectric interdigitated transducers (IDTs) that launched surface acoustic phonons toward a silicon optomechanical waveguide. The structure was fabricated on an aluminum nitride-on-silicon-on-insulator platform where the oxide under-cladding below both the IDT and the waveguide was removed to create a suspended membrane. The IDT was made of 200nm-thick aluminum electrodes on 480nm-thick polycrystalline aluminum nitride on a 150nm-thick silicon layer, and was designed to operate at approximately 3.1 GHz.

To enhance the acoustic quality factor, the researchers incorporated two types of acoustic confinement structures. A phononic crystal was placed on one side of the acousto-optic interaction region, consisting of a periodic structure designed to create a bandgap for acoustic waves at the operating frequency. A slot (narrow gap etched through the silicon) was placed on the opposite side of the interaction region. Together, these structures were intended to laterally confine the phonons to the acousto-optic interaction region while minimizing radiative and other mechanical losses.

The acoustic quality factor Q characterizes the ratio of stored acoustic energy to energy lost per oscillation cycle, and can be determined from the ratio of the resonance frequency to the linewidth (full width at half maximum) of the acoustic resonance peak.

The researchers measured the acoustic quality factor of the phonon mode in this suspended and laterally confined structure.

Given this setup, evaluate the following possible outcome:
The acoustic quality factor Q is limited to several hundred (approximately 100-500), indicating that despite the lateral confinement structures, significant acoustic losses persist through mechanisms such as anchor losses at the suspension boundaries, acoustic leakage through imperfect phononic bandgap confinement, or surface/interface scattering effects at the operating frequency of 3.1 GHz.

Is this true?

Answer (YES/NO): YES